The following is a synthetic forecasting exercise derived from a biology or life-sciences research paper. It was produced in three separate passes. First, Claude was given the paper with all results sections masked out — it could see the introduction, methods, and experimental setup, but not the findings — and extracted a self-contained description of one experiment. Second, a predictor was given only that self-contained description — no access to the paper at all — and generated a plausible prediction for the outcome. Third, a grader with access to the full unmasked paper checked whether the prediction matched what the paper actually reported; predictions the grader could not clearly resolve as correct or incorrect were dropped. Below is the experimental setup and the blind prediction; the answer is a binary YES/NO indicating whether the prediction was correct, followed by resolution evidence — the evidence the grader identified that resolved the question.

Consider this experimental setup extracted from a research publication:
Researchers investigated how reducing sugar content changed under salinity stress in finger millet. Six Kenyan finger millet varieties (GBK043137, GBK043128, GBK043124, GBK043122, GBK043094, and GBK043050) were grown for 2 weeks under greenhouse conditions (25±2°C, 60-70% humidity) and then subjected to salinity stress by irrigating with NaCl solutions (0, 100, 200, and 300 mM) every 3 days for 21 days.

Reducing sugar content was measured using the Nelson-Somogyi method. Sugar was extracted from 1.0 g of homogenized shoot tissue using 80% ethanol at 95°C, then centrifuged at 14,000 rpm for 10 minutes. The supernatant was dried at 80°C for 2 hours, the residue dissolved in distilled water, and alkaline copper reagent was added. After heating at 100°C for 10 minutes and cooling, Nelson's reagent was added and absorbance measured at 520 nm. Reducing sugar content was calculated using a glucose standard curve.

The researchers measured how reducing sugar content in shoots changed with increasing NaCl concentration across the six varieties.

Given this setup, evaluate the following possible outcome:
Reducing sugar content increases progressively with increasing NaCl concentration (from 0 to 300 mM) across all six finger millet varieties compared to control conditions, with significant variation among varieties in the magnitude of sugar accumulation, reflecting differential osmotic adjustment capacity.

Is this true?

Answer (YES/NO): YES